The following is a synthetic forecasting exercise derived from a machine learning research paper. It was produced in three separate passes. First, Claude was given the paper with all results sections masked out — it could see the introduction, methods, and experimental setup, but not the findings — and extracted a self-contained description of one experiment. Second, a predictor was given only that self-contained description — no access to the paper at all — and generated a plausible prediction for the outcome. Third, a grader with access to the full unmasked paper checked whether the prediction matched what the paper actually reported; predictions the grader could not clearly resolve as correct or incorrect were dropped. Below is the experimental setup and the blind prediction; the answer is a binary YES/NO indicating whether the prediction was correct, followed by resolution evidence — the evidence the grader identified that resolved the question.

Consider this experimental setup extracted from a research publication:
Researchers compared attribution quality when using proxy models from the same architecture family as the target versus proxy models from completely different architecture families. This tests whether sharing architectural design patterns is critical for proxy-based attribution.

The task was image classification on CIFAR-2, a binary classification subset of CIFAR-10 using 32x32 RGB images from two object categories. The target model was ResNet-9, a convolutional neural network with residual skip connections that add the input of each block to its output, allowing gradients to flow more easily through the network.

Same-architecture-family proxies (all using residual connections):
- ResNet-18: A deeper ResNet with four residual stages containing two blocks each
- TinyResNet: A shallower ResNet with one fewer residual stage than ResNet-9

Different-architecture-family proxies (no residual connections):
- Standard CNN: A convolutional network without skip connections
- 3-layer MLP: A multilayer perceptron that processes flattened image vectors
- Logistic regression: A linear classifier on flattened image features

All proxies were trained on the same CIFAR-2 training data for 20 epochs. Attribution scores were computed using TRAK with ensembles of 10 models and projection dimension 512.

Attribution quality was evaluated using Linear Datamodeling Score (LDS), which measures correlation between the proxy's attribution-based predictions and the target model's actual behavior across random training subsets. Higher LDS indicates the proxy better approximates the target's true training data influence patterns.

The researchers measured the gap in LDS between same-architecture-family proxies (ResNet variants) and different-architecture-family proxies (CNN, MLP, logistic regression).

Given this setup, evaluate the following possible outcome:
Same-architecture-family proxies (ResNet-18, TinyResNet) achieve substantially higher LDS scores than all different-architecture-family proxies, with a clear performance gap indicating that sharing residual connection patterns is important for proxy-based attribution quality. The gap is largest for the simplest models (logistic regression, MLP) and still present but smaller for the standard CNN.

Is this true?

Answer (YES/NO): NO